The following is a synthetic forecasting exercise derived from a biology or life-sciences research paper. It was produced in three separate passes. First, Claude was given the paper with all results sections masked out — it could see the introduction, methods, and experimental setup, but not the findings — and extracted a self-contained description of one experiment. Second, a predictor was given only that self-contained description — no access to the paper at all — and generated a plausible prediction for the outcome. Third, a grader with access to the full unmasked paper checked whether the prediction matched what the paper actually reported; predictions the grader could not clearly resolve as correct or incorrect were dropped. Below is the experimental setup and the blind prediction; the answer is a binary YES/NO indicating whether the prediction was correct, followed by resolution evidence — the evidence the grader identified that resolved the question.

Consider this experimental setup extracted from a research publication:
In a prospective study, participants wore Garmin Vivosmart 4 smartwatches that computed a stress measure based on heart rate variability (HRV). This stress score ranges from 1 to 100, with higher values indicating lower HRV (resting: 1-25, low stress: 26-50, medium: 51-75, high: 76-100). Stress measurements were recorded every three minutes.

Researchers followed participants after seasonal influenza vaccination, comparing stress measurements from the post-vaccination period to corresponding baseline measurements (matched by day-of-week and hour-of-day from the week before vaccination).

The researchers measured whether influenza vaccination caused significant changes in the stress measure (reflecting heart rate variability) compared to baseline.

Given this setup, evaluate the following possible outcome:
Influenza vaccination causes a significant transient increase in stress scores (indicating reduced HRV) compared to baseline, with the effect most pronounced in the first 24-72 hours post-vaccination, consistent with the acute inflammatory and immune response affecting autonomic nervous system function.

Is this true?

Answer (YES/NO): NO